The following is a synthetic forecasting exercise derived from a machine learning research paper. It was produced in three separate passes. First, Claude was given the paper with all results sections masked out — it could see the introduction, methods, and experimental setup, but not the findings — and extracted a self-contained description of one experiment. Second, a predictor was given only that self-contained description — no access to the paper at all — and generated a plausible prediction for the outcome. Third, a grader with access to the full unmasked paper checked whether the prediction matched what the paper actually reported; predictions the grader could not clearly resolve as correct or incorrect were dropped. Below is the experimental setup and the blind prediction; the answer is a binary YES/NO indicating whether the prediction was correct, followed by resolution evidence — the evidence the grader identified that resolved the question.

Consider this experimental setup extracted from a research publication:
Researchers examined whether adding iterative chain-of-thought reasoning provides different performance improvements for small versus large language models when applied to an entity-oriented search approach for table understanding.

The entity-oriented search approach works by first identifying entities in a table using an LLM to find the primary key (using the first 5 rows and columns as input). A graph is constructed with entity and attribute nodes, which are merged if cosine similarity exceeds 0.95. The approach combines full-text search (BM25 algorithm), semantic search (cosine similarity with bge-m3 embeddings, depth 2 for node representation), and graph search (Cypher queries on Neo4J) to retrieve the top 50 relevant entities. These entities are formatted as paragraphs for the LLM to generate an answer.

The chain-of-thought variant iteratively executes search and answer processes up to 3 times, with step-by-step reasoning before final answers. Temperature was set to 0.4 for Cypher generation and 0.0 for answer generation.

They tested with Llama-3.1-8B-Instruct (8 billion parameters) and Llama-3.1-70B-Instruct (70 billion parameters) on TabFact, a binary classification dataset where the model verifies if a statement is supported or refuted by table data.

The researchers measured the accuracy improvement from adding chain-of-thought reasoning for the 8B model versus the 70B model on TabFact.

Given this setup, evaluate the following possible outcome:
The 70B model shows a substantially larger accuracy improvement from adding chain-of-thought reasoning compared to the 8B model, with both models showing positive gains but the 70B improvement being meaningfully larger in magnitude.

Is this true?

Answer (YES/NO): NO